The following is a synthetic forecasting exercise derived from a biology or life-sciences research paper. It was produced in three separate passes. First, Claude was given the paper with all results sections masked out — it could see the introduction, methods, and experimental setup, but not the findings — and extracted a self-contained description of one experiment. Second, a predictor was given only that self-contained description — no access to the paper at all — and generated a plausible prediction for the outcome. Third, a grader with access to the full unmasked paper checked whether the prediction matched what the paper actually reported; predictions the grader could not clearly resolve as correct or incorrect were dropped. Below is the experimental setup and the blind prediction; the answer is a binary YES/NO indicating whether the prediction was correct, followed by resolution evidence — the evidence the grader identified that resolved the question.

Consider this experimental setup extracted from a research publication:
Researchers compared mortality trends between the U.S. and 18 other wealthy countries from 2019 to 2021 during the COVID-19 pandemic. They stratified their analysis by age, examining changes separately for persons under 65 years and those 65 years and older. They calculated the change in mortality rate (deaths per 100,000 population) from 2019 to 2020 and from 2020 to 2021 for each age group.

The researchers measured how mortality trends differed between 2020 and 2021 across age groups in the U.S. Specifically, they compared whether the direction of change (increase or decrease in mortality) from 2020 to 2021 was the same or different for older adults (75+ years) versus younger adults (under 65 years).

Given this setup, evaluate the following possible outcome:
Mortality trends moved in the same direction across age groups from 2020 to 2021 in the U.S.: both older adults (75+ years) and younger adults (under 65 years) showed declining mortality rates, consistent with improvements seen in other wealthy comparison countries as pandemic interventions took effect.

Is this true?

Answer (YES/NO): NO